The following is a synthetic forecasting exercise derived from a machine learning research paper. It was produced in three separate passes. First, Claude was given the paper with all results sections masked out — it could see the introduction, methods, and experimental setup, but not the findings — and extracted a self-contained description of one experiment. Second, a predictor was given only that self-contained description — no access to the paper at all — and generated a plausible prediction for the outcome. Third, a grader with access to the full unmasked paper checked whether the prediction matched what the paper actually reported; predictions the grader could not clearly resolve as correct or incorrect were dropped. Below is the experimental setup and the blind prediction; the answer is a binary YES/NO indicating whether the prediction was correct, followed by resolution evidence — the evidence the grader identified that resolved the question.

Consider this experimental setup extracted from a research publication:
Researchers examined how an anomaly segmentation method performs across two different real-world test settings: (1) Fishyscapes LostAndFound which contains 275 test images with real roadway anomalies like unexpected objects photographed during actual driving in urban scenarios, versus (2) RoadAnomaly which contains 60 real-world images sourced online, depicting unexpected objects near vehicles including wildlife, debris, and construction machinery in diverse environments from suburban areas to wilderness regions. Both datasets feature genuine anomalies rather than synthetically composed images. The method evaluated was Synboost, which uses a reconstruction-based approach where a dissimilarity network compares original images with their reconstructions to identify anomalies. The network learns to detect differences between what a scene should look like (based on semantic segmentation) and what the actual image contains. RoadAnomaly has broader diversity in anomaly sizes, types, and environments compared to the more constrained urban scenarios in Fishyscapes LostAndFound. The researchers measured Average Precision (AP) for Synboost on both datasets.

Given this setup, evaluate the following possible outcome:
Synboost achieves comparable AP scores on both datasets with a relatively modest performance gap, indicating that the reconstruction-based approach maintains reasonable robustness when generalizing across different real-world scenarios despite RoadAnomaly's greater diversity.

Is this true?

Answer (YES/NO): YES